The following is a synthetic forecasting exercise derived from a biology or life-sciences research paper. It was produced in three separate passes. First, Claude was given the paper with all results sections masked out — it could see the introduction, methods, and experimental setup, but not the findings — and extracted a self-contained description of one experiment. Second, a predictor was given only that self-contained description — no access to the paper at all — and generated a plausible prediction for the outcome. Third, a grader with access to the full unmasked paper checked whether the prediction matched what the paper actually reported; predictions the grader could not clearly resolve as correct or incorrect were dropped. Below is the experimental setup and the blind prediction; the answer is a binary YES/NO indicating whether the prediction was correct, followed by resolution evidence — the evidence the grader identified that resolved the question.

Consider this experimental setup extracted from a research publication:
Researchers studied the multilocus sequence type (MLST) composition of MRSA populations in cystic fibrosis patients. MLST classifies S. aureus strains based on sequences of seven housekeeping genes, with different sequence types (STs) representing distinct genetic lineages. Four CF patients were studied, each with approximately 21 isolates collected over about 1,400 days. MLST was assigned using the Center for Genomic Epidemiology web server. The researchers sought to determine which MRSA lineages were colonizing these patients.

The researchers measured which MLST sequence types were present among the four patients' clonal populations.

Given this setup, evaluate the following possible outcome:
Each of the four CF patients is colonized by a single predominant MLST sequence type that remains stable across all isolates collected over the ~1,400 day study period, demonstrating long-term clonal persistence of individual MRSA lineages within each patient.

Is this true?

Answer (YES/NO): YES